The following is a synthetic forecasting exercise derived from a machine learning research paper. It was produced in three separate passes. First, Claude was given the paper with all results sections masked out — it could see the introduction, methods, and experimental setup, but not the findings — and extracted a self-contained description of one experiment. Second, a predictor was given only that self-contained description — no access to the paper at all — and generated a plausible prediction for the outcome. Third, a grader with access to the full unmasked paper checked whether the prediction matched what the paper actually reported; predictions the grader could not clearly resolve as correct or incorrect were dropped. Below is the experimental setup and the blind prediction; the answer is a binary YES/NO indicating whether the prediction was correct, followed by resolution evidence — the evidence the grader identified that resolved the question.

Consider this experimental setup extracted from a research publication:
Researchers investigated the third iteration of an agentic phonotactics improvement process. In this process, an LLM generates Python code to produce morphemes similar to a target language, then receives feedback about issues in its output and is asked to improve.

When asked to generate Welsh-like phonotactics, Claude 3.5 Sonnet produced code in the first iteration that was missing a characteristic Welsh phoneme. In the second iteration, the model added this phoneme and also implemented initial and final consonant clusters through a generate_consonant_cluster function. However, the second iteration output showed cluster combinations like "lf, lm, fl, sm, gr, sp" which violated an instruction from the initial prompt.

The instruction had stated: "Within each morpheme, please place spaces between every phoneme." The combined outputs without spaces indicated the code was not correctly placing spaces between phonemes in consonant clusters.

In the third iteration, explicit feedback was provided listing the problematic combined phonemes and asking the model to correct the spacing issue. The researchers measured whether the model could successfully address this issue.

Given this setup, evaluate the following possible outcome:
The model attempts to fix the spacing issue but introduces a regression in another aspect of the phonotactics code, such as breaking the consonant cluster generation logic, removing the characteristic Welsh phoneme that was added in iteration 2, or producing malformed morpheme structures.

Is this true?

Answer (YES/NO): NO